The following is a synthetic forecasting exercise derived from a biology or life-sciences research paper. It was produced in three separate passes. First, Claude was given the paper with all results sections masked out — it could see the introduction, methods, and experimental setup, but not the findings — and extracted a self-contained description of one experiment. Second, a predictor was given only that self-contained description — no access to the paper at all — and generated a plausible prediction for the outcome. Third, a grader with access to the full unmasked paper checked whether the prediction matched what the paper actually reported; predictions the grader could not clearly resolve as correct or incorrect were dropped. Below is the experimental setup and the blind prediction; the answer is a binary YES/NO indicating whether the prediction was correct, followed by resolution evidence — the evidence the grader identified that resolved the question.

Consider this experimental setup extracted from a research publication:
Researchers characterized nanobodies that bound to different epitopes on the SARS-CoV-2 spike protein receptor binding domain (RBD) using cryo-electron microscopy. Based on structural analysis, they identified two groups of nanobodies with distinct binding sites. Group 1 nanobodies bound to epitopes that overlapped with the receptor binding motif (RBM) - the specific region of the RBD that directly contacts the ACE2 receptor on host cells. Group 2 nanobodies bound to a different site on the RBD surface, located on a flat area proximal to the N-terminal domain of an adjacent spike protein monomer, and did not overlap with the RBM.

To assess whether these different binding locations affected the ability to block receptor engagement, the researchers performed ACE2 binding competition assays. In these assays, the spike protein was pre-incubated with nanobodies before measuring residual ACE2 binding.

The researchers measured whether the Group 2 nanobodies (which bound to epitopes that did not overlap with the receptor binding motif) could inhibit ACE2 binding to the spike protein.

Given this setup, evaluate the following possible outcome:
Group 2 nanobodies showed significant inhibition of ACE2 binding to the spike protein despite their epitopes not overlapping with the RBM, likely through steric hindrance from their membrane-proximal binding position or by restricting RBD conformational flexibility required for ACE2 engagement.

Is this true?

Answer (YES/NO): NO